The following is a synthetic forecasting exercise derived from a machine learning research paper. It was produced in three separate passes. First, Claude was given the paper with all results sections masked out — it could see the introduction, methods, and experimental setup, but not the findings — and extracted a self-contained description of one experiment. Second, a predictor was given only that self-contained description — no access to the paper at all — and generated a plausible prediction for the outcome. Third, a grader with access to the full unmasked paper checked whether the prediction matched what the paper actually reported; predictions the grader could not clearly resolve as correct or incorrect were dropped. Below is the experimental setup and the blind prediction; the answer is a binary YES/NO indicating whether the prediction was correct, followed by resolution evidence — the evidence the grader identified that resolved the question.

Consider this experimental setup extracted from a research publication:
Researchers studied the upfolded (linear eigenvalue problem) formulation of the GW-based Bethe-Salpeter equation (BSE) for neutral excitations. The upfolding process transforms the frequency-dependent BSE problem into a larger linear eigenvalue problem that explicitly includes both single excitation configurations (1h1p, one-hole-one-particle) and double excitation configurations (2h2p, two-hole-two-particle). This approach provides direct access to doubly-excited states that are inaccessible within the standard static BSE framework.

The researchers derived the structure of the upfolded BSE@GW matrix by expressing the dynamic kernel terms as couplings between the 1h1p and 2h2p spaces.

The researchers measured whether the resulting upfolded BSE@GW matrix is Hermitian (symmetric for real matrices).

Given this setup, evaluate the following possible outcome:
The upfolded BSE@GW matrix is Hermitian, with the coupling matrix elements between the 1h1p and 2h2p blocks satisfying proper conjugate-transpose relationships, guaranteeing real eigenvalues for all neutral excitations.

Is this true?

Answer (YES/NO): NO